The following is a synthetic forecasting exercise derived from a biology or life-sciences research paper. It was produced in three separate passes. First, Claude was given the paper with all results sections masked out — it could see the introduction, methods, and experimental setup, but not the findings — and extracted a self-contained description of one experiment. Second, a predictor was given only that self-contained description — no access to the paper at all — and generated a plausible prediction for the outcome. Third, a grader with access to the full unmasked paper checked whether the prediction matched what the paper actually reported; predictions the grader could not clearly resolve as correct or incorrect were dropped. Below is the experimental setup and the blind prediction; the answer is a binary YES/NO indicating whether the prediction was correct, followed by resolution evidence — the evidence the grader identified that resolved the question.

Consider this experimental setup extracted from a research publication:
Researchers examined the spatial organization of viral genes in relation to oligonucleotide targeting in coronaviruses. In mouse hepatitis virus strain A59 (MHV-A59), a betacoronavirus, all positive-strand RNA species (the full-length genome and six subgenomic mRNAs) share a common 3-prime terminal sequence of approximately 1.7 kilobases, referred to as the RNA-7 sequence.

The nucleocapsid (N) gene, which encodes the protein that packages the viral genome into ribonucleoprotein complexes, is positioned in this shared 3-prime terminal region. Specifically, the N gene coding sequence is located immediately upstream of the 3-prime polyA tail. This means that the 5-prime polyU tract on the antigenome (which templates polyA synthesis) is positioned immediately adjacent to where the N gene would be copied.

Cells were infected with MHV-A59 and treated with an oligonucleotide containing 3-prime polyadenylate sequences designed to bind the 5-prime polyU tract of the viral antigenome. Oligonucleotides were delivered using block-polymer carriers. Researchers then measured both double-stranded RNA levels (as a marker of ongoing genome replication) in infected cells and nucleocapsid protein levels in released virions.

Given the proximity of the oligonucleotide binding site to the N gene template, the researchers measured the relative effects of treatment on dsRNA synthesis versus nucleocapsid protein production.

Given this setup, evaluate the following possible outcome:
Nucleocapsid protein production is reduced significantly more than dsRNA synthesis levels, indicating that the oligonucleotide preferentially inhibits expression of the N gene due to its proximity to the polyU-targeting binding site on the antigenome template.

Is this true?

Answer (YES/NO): NO